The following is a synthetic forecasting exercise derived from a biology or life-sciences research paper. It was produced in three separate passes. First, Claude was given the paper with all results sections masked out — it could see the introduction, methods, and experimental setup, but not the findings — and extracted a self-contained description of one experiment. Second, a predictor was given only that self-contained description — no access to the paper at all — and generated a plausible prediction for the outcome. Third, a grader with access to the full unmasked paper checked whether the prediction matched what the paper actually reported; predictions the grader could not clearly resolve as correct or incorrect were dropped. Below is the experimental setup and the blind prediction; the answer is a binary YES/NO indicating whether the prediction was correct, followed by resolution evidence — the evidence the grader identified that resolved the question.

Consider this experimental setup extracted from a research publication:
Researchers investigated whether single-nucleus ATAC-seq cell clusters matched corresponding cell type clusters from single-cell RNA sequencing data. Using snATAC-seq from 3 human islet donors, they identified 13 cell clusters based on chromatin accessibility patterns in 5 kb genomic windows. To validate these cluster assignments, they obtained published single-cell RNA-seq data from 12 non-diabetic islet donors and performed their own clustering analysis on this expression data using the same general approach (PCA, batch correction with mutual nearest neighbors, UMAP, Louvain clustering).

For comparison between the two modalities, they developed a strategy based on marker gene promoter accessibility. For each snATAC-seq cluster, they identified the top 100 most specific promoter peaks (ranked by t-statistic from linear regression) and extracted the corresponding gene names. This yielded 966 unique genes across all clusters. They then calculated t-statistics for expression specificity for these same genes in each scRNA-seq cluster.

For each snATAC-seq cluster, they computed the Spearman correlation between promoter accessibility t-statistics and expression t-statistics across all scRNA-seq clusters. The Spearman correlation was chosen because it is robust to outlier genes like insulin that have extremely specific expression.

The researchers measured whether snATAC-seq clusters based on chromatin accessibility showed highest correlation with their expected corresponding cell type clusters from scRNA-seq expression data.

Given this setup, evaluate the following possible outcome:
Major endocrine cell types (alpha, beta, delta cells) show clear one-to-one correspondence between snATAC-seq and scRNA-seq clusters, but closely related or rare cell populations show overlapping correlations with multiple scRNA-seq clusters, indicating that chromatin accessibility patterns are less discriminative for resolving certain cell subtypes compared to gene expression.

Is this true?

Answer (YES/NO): NO